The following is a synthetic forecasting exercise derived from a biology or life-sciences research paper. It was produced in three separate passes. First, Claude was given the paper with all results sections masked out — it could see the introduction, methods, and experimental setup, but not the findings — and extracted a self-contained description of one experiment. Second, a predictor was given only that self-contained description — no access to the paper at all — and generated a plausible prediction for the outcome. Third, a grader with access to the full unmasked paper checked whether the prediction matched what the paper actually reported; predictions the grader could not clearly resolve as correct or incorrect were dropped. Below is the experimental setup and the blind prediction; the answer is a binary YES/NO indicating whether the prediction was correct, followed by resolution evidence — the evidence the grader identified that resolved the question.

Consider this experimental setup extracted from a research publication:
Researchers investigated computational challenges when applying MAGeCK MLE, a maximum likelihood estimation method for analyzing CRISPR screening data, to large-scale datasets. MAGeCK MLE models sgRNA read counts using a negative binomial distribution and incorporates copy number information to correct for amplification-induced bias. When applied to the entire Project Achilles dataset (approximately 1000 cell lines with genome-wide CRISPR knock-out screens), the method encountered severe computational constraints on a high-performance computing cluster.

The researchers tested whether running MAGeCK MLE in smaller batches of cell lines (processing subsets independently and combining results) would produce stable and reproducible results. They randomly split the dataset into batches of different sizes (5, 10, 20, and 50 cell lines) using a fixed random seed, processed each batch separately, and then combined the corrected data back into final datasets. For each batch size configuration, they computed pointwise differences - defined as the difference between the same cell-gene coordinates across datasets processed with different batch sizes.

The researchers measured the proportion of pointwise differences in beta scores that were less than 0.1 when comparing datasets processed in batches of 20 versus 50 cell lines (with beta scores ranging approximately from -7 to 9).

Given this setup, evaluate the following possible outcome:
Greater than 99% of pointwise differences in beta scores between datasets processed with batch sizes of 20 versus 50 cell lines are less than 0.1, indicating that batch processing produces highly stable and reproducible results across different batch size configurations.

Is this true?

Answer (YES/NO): YES